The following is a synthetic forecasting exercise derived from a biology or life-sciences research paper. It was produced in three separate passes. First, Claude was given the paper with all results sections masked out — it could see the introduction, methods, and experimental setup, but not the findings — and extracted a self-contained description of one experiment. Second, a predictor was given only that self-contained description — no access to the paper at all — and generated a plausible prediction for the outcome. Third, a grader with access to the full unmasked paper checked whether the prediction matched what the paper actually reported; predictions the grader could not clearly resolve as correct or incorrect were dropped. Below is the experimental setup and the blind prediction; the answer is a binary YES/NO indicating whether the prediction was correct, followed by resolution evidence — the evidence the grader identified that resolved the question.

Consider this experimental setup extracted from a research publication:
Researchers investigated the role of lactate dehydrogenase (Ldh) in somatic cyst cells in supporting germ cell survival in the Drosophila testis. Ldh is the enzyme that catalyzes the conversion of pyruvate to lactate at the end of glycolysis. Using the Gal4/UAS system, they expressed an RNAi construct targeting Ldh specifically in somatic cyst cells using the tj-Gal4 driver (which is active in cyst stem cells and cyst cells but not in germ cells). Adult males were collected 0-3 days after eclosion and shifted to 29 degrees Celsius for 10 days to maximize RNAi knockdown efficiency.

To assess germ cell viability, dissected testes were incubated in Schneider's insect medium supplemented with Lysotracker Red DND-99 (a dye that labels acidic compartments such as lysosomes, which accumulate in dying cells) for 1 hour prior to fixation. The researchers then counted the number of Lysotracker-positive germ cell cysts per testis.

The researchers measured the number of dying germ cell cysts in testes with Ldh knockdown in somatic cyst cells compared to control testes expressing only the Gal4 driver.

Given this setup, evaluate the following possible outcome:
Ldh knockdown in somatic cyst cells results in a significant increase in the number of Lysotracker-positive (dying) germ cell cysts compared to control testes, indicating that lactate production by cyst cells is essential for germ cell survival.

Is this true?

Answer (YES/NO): YES